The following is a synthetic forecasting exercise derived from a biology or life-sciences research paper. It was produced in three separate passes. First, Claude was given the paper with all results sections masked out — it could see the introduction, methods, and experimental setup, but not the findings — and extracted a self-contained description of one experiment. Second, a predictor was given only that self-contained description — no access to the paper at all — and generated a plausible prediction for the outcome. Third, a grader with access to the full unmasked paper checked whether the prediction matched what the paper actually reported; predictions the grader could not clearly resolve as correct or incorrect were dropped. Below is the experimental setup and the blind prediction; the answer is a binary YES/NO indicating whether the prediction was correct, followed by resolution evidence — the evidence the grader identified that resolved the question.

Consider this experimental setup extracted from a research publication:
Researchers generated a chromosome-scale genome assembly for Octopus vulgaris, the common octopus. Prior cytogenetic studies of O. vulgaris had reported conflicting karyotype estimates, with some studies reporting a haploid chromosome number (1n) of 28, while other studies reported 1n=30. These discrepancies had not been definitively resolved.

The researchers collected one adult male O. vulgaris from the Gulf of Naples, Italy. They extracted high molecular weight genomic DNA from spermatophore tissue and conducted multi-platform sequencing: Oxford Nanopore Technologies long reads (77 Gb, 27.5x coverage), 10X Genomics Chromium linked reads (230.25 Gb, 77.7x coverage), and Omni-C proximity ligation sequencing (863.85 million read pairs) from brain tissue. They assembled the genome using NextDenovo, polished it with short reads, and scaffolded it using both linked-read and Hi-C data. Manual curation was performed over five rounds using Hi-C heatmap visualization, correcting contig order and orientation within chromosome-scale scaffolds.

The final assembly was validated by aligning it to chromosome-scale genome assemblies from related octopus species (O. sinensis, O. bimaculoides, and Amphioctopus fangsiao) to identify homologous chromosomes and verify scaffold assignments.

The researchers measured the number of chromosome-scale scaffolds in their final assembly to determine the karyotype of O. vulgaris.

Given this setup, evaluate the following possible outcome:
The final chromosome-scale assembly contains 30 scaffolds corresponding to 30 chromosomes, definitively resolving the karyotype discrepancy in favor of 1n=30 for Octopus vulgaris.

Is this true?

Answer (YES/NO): YES